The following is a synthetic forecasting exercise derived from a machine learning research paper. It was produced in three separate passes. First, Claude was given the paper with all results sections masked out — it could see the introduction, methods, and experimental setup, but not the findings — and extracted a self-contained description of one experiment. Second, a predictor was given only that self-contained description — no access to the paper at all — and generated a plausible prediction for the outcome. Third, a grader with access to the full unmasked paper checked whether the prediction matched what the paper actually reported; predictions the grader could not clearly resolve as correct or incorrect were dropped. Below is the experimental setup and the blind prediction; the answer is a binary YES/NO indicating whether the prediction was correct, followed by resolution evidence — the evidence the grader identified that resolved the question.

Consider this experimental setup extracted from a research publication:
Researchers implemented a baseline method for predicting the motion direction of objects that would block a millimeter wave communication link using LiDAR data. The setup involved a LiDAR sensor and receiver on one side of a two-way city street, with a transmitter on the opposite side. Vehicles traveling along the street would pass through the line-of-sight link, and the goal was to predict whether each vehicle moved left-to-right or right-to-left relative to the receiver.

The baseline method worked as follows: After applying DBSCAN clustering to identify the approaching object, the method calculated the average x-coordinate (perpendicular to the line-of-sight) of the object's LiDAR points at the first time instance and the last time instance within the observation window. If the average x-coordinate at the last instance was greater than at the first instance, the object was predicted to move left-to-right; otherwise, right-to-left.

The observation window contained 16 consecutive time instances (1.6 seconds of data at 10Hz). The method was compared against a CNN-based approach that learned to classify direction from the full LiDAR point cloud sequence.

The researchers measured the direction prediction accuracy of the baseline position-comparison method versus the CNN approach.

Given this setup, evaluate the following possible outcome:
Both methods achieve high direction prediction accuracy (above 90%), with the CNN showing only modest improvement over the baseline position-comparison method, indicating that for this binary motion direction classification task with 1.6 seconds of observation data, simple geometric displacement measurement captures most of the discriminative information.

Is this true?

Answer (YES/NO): NO